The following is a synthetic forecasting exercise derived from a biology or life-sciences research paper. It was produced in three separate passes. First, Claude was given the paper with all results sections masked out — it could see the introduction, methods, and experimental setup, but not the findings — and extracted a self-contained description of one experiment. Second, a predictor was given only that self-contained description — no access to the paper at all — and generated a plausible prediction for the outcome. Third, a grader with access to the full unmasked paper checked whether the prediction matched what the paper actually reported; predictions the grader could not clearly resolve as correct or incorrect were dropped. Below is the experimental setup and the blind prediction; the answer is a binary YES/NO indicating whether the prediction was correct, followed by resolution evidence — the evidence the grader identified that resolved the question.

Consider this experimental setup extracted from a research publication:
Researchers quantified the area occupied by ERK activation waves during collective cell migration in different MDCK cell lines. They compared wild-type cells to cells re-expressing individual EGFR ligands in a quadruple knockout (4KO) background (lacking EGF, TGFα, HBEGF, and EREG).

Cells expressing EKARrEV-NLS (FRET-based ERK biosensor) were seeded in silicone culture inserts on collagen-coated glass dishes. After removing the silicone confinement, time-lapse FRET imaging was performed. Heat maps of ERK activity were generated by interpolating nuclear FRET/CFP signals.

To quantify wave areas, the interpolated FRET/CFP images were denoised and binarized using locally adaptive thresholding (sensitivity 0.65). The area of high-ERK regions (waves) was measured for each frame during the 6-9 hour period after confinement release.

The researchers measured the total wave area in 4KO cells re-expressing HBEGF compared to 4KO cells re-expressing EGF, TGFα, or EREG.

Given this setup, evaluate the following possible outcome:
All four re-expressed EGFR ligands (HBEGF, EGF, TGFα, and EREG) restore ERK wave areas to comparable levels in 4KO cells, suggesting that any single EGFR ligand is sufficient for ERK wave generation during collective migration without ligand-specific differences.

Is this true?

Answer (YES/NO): NO